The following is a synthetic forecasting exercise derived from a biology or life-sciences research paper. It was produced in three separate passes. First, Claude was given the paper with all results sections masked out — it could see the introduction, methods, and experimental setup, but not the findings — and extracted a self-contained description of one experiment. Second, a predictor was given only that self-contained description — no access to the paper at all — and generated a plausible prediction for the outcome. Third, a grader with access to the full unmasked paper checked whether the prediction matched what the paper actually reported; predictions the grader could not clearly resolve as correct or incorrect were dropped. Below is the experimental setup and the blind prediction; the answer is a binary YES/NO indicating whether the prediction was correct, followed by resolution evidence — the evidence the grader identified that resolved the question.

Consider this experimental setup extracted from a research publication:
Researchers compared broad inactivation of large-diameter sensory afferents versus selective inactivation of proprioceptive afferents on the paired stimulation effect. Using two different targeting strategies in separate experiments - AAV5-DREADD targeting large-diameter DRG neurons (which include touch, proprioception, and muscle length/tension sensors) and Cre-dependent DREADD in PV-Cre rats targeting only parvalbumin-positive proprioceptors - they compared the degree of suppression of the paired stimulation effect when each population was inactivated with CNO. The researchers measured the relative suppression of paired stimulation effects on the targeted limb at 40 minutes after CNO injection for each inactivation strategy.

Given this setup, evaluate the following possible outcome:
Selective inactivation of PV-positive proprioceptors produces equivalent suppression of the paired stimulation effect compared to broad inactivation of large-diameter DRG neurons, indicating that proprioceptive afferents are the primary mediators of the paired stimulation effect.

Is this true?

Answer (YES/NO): NO